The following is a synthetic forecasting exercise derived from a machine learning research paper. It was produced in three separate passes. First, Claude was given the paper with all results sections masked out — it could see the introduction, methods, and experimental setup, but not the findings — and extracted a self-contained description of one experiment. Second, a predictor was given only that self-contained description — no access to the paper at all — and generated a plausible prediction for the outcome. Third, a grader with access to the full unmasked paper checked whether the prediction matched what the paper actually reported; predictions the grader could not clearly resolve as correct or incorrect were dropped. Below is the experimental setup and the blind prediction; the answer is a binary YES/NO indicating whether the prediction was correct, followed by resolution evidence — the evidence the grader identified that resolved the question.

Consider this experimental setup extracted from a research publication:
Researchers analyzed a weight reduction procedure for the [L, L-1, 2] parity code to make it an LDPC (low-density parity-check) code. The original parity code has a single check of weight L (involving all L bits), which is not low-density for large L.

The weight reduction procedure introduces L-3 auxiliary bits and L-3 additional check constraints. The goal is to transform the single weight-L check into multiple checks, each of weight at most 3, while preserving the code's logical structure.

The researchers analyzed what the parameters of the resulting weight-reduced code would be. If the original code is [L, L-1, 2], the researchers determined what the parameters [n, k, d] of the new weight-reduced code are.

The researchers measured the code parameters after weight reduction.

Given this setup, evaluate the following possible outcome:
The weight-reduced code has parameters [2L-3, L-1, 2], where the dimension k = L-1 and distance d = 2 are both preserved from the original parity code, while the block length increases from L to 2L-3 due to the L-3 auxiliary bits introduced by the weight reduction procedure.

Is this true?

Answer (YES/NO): YES